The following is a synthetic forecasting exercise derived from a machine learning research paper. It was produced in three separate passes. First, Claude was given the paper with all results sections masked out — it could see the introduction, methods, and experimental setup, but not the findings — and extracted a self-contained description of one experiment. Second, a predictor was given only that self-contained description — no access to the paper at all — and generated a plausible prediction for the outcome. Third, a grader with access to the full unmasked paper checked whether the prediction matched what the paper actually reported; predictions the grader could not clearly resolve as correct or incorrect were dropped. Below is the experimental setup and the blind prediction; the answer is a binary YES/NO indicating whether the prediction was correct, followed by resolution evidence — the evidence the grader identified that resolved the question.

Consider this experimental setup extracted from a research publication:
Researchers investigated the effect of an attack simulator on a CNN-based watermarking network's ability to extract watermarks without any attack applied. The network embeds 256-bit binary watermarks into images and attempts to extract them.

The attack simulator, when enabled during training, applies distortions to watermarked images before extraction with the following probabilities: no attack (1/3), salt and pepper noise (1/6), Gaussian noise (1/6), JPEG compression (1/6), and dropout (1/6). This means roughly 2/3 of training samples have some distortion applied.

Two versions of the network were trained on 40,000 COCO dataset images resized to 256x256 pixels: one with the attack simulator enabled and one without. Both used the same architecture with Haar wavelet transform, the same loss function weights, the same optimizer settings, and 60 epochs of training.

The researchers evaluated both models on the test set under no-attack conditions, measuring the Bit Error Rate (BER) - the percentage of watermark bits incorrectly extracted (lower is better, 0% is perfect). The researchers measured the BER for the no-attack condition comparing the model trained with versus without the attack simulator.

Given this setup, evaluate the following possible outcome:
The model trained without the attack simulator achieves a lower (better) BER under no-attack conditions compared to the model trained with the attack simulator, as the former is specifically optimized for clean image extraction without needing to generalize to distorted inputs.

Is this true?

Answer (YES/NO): NO